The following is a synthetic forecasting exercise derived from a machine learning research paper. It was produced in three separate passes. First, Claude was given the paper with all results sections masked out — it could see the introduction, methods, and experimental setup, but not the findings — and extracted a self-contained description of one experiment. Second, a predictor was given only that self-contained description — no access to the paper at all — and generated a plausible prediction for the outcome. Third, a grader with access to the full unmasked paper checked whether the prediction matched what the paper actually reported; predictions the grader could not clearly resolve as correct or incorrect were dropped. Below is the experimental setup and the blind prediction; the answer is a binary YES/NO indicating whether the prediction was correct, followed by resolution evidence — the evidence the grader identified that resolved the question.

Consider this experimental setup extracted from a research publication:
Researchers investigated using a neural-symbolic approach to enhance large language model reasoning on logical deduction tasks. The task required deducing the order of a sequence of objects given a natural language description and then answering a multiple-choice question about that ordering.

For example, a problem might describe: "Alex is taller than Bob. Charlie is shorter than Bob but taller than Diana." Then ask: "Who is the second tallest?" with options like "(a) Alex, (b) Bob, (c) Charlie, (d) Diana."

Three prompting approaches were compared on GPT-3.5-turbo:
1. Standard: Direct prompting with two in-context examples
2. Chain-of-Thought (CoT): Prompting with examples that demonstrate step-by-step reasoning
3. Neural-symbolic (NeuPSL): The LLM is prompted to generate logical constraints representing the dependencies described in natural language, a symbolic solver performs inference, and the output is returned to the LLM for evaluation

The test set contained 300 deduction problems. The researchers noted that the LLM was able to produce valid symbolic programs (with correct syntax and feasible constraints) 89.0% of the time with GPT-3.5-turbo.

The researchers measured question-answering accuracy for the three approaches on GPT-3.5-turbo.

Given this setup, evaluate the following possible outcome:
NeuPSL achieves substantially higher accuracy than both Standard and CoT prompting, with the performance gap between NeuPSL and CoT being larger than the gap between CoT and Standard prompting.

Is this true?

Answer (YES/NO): YES